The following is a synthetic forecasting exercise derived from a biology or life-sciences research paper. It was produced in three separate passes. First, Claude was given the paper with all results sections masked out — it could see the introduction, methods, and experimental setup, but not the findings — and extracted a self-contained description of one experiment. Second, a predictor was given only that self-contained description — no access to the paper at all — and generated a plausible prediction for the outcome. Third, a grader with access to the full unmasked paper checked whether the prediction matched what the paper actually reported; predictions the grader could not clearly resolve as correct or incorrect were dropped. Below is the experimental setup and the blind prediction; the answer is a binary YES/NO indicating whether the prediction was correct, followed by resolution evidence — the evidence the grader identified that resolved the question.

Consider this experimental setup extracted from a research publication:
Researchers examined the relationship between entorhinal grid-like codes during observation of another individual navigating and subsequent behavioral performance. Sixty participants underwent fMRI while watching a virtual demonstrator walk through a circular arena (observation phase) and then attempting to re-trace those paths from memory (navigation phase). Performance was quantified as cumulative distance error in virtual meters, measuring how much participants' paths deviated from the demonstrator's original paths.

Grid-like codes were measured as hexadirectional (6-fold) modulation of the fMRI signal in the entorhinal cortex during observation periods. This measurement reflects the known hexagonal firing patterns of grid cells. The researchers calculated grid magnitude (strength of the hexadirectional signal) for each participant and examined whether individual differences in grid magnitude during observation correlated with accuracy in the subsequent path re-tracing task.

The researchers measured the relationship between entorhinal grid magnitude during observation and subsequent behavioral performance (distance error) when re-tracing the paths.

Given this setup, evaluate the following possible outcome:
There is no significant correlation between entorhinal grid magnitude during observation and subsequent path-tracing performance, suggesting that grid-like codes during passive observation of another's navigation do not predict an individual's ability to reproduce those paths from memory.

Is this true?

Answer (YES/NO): NO